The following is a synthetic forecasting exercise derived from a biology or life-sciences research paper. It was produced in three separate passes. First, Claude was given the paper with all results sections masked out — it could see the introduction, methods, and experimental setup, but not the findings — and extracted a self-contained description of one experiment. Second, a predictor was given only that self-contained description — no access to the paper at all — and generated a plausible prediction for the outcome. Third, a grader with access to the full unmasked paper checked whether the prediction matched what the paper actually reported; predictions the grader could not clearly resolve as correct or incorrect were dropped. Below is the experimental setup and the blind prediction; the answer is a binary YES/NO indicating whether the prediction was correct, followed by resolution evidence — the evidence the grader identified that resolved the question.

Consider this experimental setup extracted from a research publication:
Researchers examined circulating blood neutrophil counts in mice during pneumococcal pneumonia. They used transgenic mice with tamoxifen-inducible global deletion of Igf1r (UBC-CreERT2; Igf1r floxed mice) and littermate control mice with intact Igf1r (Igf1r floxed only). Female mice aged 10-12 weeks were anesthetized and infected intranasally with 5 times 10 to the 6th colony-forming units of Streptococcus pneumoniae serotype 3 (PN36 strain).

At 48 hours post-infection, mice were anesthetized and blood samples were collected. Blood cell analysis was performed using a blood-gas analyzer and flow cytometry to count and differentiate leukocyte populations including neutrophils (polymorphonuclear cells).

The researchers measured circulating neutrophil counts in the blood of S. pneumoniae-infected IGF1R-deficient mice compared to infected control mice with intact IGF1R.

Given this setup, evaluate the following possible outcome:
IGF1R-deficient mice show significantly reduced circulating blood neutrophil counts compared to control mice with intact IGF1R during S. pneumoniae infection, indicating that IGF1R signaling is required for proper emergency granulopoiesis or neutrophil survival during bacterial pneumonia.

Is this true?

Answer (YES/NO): YES